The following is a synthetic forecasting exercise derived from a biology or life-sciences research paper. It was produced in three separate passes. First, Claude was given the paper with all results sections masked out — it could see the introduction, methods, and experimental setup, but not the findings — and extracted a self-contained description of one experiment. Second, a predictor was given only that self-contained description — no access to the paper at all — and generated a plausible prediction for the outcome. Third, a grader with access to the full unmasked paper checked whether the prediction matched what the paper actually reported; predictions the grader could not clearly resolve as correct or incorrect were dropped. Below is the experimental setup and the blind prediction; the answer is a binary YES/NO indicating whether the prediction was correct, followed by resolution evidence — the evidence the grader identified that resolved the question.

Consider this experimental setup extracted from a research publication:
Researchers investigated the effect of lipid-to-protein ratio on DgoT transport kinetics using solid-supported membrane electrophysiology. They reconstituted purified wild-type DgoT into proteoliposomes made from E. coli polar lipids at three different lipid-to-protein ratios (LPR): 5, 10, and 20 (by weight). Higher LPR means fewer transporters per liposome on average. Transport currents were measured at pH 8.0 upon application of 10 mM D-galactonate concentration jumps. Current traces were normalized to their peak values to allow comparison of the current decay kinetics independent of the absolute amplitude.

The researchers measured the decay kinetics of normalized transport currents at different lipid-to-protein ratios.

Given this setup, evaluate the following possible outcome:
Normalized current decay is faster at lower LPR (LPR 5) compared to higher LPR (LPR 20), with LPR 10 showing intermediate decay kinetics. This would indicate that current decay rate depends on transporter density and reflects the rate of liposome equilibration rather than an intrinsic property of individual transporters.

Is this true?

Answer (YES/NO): NO